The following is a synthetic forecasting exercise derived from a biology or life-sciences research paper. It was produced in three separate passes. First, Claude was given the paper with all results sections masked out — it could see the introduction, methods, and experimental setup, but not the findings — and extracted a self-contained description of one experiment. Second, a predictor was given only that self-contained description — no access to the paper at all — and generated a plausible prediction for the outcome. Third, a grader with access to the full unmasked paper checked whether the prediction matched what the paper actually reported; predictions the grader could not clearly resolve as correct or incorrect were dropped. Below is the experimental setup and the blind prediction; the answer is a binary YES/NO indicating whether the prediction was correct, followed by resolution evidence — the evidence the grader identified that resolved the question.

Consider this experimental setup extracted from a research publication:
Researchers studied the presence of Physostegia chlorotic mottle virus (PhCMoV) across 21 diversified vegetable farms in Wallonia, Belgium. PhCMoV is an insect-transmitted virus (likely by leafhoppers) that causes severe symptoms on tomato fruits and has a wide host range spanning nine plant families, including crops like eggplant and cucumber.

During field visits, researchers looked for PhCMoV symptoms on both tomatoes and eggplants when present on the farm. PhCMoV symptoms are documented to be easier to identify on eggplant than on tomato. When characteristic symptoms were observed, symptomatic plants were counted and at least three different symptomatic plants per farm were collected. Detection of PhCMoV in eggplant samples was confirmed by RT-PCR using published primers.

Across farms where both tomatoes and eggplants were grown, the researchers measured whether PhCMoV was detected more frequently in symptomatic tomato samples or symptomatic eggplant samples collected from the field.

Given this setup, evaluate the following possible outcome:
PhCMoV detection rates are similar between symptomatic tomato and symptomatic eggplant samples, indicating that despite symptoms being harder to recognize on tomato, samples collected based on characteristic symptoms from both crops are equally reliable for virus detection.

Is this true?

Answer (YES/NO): YES